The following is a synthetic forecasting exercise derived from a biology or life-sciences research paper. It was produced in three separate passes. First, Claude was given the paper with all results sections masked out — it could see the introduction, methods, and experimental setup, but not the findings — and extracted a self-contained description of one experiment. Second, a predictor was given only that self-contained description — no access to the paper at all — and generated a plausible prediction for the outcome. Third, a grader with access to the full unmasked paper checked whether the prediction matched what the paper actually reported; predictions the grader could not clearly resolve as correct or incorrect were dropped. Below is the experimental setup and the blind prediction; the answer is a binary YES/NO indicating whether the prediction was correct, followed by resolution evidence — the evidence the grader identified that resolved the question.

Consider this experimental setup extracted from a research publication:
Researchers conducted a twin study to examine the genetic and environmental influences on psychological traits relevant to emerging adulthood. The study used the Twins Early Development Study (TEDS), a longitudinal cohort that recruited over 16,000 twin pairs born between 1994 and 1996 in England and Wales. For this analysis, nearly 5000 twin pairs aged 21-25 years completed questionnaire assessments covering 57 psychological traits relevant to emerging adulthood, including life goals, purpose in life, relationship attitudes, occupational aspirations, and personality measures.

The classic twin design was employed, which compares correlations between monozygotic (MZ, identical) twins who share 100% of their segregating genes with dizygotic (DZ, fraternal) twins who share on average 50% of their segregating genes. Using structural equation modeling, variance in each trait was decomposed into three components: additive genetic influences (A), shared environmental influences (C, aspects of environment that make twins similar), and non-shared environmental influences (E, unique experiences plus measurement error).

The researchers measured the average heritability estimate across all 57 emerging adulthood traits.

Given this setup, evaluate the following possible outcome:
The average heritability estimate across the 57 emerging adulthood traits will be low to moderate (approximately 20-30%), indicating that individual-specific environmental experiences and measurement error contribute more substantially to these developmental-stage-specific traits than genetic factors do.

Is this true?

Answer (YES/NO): NO